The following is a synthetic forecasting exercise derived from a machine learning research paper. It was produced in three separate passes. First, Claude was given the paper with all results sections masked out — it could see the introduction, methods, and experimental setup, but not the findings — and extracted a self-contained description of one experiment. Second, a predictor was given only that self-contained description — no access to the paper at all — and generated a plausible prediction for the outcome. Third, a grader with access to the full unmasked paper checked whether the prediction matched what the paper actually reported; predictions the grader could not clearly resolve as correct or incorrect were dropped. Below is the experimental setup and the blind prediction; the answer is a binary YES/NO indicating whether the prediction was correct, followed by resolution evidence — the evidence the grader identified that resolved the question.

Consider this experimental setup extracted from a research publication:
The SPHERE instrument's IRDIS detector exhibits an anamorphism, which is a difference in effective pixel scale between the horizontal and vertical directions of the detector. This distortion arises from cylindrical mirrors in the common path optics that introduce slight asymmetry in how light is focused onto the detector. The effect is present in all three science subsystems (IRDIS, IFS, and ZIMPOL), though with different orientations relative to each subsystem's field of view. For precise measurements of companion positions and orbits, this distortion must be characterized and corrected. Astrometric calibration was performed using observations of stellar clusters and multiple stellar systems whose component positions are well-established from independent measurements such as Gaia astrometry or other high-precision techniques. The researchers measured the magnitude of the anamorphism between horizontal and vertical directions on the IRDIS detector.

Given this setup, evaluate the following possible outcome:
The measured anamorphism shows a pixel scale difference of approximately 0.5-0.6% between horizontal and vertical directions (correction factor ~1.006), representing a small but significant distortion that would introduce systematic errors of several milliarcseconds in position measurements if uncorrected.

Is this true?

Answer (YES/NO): YES